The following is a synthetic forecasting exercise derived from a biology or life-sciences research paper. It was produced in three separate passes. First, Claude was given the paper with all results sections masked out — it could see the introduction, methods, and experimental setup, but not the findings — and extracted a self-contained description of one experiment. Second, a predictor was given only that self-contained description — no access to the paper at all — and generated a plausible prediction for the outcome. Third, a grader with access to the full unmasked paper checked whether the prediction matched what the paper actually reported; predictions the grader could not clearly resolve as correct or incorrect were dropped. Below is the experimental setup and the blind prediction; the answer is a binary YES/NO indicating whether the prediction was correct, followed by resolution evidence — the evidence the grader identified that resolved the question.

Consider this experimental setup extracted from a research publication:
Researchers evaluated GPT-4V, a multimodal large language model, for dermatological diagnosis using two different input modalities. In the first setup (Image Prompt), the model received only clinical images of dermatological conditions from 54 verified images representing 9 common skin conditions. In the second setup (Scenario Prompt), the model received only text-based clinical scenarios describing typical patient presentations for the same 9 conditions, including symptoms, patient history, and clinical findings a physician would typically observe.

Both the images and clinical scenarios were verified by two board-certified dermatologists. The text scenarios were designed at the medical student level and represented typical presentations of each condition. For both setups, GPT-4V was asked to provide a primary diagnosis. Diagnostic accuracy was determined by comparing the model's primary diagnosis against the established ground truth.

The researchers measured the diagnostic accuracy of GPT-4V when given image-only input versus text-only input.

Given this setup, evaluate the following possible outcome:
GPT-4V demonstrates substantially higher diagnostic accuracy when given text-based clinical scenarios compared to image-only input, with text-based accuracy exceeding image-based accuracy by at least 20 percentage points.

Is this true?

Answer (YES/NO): YES